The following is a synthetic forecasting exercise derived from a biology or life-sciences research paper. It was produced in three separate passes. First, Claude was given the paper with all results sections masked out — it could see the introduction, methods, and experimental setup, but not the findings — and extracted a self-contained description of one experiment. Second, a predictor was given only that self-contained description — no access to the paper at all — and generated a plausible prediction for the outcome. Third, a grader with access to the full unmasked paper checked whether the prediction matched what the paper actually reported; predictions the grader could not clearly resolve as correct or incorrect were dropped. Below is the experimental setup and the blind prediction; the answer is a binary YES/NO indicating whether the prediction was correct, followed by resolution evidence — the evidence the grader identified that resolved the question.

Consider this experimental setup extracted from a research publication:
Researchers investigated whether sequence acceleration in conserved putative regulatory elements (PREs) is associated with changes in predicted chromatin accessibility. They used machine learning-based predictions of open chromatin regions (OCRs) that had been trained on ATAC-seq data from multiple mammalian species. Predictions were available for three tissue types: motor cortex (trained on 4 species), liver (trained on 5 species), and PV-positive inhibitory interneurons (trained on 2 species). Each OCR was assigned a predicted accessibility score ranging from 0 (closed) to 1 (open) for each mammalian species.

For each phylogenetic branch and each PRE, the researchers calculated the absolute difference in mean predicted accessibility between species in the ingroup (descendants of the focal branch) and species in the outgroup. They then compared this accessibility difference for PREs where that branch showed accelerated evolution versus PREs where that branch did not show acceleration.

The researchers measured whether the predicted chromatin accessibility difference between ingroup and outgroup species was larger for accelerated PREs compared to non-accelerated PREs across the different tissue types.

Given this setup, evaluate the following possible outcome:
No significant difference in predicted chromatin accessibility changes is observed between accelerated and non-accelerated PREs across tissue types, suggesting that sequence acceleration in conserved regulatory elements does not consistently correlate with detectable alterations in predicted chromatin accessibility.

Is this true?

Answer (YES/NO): NO